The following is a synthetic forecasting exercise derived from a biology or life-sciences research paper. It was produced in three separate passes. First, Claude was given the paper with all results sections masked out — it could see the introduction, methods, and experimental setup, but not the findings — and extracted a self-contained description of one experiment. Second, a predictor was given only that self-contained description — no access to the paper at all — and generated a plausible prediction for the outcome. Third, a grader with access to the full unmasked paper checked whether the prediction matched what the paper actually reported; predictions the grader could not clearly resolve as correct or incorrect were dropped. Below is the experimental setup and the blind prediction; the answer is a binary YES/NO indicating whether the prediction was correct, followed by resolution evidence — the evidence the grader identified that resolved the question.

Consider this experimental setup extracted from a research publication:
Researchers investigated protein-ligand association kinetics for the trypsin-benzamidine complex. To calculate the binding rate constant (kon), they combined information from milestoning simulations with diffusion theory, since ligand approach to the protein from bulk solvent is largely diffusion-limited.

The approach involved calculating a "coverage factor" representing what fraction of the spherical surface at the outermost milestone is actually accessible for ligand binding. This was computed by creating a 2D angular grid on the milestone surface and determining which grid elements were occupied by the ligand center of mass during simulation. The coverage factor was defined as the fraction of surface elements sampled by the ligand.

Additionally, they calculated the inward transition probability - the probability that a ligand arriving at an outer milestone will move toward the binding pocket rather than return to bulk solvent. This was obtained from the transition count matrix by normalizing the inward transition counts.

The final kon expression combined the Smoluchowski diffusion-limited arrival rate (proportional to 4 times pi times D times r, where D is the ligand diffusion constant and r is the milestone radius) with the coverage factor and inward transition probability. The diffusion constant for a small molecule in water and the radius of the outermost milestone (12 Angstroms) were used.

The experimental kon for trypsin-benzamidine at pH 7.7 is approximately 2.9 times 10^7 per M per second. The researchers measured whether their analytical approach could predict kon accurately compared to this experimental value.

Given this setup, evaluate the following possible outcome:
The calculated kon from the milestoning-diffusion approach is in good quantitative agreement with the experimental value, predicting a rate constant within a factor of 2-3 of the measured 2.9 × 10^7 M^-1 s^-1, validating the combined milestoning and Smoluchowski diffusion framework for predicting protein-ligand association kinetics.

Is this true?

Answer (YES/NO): NO